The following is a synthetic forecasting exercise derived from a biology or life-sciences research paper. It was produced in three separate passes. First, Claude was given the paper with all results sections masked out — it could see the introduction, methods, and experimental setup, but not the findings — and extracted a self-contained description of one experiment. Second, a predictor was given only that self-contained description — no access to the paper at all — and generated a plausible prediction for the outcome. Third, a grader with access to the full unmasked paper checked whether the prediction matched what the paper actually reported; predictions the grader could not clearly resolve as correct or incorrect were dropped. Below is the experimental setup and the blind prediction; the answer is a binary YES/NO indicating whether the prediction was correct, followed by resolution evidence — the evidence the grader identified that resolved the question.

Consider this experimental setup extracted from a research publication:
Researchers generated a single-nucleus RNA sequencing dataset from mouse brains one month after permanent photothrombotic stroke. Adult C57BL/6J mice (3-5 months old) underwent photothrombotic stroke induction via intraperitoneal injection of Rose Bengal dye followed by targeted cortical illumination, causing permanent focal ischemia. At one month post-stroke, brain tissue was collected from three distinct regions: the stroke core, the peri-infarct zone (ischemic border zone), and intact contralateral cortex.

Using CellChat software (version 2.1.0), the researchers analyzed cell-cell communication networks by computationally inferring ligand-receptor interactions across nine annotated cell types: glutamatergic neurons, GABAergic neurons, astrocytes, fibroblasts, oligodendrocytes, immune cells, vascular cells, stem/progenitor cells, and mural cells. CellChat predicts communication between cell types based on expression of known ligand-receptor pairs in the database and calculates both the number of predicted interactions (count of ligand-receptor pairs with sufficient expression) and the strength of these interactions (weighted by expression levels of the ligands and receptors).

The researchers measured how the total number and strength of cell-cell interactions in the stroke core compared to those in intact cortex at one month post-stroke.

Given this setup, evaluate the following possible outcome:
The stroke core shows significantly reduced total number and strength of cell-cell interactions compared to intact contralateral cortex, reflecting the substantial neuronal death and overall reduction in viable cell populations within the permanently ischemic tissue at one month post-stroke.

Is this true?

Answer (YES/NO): NO